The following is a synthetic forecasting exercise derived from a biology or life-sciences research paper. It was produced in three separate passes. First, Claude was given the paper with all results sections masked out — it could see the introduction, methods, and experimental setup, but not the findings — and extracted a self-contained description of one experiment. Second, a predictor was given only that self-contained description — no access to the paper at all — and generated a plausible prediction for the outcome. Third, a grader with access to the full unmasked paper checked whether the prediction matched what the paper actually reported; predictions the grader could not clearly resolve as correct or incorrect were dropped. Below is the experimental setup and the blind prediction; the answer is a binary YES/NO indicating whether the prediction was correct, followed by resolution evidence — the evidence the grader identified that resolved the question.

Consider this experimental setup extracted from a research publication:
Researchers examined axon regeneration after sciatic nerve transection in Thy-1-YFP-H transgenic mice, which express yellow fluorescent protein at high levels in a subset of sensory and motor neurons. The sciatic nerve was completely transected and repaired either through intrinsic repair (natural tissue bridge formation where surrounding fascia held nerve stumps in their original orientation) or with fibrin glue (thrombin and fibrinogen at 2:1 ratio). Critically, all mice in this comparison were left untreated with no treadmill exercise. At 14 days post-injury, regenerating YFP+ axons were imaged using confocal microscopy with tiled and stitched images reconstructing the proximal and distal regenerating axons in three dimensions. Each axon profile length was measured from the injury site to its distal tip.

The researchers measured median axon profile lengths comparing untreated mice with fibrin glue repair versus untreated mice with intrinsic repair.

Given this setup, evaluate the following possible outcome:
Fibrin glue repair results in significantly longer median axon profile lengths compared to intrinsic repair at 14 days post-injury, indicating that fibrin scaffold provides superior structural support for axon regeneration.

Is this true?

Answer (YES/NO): NO